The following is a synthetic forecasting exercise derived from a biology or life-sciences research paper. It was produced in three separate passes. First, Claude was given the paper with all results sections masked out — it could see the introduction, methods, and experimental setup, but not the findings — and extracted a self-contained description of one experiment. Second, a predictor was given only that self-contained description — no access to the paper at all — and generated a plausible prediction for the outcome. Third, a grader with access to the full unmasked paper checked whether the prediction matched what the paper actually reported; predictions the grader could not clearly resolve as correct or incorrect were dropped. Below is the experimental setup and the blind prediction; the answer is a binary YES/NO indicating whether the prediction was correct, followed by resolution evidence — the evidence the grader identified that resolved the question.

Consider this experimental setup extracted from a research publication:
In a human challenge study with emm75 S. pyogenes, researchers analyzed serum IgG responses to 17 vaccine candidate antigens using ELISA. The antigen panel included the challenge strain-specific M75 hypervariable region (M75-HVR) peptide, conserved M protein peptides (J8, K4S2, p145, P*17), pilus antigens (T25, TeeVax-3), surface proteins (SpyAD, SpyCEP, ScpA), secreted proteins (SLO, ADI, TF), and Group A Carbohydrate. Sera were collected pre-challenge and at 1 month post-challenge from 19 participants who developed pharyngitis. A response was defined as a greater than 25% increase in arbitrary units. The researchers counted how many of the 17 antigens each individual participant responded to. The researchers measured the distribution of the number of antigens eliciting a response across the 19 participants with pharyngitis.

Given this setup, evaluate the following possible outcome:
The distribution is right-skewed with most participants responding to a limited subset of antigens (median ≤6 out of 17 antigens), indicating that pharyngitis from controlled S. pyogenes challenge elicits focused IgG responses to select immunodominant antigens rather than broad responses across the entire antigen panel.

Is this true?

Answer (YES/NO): YES